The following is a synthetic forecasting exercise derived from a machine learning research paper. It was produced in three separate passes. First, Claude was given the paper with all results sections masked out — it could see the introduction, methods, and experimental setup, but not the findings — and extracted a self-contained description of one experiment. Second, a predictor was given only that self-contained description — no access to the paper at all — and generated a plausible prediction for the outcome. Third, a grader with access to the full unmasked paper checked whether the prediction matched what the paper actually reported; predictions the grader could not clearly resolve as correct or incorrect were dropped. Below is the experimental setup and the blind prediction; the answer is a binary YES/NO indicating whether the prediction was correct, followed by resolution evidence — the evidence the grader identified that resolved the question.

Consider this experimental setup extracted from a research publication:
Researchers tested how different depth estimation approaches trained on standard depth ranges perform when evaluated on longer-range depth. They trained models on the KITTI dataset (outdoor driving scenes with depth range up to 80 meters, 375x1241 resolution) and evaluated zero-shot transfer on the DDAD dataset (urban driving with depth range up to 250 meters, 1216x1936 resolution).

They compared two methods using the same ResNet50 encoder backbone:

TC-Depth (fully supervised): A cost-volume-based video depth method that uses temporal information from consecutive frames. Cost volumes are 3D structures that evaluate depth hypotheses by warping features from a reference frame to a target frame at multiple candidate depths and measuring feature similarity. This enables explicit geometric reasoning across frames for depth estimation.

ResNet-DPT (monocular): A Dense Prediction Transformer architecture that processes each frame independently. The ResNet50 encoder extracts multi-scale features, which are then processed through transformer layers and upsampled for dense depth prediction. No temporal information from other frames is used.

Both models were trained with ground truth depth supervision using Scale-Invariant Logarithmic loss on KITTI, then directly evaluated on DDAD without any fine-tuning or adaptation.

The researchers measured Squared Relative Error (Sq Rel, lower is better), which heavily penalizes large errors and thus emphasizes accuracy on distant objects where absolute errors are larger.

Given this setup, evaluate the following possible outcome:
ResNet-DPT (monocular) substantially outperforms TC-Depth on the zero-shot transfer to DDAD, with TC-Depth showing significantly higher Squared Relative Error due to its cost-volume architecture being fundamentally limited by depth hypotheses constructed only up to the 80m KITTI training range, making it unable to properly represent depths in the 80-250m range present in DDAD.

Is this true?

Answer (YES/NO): NO